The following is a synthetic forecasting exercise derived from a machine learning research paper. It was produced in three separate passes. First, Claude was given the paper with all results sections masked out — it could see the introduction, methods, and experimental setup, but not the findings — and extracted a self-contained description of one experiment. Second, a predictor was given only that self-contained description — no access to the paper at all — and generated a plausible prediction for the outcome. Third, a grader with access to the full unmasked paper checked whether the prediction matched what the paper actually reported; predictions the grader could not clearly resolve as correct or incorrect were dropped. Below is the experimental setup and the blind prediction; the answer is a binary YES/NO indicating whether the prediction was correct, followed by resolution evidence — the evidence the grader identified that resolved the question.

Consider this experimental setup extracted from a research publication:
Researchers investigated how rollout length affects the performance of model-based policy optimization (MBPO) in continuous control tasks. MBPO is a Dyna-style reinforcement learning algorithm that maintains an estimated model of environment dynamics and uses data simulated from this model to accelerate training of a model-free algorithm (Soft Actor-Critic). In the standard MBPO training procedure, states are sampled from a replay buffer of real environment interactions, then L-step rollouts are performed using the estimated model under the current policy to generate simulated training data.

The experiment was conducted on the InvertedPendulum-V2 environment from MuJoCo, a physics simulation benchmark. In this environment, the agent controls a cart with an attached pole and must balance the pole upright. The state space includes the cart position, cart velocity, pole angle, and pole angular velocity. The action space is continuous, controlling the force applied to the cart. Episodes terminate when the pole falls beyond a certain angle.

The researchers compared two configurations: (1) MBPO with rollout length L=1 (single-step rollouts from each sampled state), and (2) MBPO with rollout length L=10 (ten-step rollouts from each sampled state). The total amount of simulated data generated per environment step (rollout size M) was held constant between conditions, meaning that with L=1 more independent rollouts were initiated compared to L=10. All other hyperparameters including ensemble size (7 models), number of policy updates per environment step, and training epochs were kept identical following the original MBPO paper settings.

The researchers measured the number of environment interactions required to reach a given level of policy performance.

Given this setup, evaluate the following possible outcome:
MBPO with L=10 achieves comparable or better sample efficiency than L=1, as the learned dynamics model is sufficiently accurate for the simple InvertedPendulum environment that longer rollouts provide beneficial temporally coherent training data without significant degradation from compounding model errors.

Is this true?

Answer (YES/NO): NO